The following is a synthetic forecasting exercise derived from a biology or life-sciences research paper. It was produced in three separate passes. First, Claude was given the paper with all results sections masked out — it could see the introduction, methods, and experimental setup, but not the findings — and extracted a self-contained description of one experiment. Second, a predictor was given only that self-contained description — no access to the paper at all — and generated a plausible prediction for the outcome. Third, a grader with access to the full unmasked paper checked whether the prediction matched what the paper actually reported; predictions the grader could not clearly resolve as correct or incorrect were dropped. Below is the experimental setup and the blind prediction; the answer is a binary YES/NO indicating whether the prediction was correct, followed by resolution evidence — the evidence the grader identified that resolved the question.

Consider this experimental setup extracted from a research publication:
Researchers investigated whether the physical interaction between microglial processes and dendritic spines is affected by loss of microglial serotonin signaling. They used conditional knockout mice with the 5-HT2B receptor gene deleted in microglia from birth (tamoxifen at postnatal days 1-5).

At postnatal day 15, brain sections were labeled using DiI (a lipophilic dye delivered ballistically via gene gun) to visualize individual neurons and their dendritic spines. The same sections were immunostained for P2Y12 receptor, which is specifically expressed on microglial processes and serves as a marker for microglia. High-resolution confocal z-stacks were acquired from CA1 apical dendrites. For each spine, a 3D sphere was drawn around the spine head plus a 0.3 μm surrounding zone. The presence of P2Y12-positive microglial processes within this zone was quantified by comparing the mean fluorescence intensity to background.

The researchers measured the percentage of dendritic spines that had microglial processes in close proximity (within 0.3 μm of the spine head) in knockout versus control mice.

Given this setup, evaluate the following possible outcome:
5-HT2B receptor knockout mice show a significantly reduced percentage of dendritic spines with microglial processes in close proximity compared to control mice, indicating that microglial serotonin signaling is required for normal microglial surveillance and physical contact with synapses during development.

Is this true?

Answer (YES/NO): YES